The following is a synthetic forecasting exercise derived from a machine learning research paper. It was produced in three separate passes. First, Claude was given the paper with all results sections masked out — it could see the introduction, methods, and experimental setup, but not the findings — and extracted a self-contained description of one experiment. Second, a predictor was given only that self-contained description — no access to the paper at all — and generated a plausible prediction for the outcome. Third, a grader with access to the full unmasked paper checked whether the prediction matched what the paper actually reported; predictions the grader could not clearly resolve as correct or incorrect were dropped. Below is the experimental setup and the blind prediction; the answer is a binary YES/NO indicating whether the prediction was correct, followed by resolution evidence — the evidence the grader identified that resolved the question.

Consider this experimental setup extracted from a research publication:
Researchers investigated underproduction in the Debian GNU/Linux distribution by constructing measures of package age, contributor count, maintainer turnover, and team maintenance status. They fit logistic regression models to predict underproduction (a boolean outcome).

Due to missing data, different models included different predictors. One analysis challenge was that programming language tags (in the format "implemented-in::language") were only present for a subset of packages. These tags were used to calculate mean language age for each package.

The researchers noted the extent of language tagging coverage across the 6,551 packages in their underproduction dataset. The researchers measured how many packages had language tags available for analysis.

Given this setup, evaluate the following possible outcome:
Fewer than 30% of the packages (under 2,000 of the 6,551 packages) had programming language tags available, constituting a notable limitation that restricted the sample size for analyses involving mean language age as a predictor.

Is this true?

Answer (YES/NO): NO